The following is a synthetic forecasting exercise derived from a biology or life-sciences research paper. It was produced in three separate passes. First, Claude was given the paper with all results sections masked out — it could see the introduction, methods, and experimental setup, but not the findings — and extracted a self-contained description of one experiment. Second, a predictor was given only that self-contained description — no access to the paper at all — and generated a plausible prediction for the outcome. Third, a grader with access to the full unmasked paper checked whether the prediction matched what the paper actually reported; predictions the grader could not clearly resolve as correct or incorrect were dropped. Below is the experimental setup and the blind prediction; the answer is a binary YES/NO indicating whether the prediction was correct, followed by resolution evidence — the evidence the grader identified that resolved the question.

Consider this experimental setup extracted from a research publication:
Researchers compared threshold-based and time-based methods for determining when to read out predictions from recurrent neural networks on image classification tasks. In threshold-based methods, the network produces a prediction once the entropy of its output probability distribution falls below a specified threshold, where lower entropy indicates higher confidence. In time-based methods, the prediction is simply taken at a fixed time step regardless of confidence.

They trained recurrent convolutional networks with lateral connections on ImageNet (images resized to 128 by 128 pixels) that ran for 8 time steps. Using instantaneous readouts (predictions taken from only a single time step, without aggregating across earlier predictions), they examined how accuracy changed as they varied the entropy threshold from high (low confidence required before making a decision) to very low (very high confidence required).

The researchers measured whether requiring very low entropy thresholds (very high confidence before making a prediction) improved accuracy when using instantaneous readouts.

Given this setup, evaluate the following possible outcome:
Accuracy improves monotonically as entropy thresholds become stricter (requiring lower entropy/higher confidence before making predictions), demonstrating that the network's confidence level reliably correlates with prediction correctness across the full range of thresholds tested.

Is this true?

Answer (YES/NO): NO